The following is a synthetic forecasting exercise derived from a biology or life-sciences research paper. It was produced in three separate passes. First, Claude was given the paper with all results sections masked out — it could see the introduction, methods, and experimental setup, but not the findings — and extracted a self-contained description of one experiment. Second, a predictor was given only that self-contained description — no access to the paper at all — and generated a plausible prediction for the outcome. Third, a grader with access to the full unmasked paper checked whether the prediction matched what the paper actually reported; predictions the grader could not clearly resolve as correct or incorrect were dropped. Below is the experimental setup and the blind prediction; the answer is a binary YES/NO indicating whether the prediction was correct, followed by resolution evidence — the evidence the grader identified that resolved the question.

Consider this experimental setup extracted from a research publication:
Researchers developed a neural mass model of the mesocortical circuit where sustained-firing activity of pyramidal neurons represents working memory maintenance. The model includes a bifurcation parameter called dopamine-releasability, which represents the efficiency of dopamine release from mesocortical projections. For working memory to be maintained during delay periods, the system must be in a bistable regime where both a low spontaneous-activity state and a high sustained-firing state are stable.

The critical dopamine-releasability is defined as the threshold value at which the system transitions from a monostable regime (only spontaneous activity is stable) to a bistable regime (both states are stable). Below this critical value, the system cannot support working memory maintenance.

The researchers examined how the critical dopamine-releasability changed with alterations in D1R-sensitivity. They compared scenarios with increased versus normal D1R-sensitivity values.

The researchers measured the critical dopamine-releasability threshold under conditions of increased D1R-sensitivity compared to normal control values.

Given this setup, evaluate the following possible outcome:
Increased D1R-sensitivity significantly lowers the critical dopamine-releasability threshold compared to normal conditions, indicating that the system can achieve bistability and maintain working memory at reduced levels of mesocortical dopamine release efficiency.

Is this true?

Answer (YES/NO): YES